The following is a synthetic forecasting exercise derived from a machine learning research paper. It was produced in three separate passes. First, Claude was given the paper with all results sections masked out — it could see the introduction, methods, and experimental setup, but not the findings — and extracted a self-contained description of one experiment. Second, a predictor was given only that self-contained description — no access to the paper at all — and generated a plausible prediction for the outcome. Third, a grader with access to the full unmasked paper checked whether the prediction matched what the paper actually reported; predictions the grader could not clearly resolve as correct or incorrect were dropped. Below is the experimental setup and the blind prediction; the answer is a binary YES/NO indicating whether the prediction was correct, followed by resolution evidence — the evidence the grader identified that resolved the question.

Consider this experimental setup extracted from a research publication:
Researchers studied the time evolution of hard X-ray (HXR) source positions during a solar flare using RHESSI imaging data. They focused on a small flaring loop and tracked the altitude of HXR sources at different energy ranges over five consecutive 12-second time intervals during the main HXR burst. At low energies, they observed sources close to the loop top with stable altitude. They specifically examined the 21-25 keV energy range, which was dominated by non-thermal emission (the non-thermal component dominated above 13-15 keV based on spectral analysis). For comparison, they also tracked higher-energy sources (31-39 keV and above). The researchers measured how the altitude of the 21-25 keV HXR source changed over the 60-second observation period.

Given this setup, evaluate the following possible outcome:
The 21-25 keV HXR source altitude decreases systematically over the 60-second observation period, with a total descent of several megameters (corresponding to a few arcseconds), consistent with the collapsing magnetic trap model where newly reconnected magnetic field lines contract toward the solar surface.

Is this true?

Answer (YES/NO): NO